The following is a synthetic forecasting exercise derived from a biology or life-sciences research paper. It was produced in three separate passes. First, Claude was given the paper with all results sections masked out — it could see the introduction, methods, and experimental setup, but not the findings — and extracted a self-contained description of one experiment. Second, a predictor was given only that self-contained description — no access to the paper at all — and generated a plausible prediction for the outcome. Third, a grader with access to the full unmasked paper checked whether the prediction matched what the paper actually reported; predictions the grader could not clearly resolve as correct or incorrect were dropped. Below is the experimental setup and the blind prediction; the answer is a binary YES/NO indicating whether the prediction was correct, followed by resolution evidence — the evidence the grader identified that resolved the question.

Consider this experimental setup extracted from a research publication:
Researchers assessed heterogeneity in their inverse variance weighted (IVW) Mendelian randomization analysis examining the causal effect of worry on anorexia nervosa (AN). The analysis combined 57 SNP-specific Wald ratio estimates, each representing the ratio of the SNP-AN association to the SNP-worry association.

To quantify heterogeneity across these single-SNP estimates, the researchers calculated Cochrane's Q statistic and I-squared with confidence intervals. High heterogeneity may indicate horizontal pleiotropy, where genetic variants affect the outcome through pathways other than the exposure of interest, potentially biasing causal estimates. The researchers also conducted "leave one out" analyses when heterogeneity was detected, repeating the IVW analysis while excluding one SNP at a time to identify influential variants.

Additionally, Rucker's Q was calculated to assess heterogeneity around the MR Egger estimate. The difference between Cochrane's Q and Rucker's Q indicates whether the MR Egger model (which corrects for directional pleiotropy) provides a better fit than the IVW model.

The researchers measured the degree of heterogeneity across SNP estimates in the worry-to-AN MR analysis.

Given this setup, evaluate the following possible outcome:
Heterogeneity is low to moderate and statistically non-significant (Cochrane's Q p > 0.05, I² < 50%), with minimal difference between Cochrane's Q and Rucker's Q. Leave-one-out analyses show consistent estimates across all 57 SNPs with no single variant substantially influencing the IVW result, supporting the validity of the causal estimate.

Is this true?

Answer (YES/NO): NO